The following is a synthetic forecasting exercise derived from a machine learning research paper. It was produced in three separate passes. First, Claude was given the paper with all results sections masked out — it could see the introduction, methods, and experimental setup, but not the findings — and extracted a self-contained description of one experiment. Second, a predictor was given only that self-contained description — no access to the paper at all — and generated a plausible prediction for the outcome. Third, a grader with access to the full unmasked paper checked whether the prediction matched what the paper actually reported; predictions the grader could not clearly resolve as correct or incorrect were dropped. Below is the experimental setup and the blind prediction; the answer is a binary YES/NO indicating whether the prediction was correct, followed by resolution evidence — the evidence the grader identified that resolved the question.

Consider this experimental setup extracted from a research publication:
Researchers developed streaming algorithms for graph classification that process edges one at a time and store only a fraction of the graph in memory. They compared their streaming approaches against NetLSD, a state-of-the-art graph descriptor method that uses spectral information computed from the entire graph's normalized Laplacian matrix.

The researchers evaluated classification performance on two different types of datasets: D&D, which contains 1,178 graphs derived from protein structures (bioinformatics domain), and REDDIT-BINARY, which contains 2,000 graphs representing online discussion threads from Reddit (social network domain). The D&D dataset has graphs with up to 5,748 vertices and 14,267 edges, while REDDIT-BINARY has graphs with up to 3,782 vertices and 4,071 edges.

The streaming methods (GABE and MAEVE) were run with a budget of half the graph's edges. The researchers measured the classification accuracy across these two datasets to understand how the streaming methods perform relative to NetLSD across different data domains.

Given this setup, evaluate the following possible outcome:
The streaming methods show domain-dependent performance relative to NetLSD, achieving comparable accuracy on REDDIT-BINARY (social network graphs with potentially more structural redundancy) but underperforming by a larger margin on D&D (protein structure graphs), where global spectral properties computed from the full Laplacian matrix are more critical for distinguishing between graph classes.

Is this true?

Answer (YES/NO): NO